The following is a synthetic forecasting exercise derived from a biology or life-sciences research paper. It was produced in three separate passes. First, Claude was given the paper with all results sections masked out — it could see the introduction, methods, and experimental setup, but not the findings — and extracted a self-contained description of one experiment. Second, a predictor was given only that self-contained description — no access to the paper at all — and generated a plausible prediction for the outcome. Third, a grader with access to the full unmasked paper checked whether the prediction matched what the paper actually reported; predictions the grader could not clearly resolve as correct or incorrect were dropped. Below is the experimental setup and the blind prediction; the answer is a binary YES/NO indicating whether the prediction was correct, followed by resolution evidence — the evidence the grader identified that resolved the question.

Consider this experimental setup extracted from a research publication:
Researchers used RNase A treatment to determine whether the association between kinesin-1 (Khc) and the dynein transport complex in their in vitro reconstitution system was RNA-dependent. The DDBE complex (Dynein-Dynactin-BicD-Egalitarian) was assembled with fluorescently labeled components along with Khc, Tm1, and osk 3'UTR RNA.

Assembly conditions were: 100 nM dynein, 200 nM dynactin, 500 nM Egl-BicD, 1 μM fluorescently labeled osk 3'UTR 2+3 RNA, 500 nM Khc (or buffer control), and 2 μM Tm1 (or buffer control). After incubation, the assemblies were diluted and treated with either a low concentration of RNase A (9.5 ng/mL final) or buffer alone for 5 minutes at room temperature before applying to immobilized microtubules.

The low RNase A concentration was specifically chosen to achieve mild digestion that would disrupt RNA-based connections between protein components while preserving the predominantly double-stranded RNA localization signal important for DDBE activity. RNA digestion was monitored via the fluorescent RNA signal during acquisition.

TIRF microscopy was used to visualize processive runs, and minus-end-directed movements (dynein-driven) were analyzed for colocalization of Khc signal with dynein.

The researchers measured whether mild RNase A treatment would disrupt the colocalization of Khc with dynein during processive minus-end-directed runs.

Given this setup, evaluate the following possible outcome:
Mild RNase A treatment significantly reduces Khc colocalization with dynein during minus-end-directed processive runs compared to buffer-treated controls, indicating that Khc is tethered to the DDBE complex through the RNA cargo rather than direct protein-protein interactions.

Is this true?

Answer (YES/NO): YES